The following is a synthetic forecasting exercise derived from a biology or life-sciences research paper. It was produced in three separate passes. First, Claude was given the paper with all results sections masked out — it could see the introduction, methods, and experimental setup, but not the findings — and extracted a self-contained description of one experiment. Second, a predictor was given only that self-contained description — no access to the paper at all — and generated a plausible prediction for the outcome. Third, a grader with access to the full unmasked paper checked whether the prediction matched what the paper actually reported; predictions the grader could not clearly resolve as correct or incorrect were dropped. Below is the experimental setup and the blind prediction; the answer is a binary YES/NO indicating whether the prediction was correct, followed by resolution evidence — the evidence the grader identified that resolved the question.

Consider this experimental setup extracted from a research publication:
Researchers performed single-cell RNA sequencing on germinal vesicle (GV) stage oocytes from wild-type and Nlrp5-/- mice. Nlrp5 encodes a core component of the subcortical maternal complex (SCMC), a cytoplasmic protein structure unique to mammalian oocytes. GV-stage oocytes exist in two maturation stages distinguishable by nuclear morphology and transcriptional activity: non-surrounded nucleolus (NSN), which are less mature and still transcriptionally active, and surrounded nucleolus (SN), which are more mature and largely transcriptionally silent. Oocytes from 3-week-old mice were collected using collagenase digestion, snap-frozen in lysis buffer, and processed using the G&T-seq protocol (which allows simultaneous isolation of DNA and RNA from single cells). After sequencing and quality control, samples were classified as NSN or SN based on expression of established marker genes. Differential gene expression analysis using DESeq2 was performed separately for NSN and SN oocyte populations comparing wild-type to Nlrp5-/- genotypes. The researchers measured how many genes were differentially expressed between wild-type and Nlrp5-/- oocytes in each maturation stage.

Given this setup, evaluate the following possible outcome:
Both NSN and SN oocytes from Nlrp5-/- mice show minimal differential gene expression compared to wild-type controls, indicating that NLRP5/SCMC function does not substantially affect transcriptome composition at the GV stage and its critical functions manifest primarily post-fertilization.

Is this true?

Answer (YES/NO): YES